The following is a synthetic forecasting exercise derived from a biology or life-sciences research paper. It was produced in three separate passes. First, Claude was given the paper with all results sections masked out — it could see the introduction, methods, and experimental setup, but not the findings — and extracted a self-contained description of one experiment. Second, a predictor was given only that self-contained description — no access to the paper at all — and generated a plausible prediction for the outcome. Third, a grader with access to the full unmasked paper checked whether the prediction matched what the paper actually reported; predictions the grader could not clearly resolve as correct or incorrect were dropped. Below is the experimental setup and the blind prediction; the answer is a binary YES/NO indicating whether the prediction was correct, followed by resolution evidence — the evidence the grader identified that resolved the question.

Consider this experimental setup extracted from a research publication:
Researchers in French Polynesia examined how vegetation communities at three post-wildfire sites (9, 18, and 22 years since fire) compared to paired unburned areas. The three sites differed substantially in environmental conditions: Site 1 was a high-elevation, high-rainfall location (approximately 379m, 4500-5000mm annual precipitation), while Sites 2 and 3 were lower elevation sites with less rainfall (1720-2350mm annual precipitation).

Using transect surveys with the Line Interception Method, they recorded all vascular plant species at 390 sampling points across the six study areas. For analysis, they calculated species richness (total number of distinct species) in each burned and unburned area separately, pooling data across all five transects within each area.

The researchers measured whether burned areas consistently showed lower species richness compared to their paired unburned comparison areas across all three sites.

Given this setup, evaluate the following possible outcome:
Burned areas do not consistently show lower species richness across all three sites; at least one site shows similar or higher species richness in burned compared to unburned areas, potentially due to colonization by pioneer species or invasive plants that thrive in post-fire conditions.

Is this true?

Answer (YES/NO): YES